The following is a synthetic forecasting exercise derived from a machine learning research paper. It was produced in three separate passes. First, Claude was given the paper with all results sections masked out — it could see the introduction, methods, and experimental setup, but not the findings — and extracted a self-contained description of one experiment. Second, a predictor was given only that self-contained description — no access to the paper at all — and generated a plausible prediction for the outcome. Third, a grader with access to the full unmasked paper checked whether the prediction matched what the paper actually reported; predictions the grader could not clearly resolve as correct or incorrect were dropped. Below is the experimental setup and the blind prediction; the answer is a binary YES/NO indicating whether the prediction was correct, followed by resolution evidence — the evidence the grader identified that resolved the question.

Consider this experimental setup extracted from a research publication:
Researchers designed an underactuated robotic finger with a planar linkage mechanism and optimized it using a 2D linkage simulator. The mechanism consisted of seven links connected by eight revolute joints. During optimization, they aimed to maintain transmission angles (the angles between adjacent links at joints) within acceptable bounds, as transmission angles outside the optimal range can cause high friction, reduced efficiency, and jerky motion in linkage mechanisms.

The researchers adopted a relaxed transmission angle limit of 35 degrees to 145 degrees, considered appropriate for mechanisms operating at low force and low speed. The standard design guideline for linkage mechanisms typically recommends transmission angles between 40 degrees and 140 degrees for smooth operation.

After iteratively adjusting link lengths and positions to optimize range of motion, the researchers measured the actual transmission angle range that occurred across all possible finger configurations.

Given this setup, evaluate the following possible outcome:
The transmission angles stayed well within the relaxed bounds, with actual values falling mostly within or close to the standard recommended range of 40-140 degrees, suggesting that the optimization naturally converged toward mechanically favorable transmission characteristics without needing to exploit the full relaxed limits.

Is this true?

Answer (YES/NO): NO